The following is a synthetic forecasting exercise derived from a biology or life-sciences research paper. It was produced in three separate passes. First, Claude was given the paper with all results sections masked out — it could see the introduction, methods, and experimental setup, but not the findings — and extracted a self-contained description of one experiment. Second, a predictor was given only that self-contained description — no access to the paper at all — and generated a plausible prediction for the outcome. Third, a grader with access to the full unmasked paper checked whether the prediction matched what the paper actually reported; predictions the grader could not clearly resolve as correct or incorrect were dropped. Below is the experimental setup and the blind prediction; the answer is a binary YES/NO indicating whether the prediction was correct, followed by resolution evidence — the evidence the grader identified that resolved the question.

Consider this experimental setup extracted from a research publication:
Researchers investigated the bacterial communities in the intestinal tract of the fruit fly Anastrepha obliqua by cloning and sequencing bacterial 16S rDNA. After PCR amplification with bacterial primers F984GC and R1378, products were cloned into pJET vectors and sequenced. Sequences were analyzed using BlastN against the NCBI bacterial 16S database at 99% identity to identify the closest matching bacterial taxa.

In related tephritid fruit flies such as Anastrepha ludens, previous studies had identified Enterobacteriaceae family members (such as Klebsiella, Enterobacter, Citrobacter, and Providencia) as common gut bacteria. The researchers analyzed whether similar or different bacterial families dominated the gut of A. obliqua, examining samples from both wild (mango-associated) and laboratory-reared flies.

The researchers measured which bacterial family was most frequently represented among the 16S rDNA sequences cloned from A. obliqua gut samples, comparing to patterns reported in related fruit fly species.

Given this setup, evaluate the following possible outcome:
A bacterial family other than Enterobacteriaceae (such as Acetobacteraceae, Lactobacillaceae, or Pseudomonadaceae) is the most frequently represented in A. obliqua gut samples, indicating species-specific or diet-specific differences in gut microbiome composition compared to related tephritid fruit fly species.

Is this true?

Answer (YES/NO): NO